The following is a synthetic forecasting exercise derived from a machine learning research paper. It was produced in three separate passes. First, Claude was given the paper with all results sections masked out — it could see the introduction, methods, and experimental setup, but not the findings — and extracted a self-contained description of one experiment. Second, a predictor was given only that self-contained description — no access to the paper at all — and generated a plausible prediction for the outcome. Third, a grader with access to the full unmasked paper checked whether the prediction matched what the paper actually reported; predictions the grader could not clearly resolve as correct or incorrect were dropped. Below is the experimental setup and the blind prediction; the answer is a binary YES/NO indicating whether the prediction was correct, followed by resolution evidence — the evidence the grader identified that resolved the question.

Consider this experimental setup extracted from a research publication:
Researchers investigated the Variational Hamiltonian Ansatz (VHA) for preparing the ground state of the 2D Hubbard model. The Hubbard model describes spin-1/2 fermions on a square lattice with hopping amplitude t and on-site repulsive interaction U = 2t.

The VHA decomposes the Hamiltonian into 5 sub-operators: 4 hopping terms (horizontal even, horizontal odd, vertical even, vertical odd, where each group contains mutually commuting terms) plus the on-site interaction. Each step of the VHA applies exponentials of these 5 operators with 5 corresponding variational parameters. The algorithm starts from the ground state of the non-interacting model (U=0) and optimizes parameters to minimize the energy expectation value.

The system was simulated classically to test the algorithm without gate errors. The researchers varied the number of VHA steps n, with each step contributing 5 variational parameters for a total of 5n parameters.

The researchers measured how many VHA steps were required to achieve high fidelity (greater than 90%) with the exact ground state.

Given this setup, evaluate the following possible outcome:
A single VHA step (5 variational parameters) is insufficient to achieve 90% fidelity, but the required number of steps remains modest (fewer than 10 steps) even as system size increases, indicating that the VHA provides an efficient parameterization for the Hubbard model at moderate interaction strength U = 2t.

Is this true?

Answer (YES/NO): NO